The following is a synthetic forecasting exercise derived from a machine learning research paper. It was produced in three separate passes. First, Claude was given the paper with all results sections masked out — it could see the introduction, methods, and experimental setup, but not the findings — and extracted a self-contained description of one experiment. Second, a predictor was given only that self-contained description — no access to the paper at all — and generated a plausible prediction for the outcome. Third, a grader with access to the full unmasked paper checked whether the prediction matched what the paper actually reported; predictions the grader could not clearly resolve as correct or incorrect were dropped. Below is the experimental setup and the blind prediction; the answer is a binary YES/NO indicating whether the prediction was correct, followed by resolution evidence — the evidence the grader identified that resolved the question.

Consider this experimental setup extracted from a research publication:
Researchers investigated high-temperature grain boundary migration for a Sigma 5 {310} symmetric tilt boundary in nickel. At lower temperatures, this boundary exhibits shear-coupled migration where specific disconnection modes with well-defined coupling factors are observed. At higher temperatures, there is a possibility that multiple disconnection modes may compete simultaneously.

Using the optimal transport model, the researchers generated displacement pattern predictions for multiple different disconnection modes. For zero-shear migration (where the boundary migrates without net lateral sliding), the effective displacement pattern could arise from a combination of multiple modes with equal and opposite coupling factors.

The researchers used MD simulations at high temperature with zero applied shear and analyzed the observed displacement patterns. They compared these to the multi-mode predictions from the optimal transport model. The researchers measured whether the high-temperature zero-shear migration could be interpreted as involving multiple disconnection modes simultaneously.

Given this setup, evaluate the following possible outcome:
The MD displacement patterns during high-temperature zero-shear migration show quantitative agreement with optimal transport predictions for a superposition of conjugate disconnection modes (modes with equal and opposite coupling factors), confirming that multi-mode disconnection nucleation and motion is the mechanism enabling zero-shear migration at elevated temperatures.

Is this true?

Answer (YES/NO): NO